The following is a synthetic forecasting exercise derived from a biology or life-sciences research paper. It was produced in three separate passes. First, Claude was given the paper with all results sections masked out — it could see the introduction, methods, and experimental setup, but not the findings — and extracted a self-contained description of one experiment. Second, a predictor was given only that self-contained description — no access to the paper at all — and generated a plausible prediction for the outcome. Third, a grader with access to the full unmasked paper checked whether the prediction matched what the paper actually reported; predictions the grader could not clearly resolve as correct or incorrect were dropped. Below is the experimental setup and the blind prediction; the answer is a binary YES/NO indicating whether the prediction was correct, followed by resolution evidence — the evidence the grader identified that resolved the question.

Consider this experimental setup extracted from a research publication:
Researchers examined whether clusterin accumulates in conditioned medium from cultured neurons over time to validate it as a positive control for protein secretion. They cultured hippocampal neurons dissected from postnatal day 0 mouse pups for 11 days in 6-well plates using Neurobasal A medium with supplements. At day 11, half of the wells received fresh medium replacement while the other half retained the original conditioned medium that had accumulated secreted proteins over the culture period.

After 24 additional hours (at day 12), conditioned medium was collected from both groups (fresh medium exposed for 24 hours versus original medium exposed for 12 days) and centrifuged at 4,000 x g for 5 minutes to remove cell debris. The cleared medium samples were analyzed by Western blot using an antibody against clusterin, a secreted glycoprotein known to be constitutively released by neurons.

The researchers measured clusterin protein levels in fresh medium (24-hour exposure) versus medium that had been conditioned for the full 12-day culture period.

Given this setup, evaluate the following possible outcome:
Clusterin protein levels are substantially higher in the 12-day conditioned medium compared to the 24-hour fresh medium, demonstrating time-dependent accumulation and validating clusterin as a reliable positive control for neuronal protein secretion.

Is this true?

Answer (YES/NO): YES